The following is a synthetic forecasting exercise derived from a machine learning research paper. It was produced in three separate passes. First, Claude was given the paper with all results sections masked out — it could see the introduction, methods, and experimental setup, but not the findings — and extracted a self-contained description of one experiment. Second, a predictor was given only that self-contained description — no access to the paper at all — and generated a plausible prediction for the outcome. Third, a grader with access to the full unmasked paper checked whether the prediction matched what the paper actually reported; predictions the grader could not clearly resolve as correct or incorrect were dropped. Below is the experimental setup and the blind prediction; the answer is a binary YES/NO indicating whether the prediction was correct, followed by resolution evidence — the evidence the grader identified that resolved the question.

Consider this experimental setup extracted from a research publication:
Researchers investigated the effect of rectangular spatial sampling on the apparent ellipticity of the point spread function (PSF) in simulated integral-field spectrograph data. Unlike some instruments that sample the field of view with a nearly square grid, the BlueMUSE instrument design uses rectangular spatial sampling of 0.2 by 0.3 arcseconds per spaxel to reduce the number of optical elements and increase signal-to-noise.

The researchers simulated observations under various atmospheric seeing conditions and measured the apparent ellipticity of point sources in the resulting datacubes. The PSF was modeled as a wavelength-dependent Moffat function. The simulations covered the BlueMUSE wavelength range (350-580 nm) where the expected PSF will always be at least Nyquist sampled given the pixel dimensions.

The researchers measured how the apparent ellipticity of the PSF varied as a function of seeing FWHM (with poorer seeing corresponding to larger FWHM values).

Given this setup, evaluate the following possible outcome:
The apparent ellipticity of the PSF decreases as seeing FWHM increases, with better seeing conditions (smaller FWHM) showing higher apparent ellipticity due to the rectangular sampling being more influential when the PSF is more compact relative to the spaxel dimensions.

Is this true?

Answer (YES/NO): YES